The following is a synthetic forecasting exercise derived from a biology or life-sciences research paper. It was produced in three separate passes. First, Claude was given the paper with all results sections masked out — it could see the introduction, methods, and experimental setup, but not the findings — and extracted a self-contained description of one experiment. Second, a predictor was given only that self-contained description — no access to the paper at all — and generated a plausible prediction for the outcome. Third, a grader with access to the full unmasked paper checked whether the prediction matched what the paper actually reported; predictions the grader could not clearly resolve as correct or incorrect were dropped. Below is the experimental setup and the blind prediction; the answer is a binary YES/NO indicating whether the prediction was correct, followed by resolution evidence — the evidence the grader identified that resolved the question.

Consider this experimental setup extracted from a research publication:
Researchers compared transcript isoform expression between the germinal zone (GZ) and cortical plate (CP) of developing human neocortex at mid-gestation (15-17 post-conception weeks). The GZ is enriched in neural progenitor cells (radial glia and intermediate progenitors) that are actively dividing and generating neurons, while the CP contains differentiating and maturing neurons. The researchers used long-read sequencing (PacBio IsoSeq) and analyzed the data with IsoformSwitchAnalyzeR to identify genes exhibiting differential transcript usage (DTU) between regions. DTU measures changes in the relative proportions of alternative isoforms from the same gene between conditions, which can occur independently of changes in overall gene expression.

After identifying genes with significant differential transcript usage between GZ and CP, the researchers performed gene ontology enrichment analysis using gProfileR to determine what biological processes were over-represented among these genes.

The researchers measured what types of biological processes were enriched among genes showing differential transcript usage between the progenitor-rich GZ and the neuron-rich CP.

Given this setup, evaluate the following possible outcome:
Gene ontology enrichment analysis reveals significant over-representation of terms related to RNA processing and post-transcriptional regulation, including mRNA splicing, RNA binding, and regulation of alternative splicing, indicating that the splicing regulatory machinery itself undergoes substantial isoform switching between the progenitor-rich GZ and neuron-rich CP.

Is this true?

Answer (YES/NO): NO